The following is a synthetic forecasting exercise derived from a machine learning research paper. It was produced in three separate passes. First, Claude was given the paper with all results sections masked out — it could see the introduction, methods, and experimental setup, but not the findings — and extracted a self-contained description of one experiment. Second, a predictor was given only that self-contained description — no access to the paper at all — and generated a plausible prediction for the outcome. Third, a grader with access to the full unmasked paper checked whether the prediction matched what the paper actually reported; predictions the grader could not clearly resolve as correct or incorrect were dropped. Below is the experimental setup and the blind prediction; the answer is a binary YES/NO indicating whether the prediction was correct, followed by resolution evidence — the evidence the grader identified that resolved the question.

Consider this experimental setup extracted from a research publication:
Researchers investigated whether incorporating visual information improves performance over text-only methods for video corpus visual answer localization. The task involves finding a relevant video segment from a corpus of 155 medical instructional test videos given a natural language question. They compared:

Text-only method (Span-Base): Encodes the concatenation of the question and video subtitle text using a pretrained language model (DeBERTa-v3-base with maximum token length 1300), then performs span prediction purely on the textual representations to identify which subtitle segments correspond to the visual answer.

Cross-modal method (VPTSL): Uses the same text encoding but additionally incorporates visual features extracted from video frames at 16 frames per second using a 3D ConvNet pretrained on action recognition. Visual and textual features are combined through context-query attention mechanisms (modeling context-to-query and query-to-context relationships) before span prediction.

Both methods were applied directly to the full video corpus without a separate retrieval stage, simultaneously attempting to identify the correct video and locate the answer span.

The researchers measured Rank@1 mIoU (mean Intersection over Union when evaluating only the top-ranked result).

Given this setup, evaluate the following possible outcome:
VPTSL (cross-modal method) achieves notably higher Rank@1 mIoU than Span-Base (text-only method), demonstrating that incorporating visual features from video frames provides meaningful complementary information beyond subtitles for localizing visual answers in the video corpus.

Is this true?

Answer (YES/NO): YES